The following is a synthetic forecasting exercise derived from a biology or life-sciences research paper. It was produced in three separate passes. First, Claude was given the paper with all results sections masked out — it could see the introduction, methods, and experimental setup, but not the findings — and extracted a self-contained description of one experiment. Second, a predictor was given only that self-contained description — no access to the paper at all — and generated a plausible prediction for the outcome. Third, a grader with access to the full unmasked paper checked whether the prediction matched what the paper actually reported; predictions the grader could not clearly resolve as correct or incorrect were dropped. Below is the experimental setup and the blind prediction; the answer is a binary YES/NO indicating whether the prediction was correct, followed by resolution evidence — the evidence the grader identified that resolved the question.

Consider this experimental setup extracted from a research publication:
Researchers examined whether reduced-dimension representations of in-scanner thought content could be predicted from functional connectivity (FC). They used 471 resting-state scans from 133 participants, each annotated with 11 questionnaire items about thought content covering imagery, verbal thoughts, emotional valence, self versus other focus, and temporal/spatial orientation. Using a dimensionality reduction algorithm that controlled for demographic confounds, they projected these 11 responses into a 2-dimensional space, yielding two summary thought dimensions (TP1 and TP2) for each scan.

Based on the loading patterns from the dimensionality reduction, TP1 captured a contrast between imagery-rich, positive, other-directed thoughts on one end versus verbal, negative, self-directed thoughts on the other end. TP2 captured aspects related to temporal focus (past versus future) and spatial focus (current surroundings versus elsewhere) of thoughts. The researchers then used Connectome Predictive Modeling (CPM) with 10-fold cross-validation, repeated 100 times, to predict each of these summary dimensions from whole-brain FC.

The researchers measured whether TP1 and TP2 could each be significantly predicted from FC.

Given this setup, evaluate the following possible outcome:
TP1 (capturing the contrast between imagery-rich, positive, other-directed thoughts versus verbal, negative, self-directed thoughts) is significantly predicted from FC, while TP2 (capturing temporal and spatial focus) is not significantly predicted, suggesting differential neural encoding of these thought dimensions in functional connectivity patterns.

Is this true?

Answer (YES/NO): NO